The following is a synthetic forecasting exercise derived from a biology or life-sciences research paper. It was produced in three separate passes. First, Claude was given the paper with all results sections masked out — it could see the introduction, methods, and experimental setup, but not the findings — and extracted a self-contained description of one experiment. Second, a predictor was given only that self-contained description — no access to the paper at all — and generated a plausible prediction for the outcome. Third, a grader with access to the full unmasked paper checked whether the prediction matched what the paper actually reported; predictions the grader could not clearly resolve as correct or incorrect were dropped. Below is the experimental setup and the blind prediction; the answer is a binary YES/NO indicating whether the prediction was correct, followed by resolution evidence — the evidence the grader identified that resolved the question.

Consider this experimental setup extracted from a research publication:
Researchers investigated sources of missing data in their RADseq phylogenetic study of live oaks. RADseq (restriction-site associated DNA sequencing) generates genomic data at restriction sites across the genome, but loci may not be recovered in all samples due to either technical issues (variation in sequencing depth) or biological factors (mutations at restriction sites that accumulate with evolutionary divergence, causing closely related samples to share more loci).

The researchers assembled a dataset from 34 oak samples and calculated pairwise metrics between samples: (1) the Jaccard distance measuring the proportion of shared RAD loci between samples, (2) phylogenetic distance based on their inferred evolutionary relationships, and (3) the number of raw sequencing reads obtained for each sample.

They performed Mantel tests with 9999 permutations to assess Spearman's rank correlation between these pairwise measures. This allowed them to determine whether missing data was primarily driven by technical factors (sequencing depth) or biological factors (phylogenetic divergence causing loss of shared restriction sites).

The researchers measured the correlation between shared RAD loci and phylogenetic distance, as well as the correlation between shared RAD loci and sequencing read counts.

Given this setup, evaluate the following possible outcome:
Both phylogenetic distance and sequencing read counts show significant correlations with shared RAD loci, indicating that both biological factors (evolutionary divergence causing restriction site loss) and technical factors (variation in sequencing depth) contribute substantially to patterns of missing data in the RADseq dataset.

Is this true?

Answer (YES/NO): NO